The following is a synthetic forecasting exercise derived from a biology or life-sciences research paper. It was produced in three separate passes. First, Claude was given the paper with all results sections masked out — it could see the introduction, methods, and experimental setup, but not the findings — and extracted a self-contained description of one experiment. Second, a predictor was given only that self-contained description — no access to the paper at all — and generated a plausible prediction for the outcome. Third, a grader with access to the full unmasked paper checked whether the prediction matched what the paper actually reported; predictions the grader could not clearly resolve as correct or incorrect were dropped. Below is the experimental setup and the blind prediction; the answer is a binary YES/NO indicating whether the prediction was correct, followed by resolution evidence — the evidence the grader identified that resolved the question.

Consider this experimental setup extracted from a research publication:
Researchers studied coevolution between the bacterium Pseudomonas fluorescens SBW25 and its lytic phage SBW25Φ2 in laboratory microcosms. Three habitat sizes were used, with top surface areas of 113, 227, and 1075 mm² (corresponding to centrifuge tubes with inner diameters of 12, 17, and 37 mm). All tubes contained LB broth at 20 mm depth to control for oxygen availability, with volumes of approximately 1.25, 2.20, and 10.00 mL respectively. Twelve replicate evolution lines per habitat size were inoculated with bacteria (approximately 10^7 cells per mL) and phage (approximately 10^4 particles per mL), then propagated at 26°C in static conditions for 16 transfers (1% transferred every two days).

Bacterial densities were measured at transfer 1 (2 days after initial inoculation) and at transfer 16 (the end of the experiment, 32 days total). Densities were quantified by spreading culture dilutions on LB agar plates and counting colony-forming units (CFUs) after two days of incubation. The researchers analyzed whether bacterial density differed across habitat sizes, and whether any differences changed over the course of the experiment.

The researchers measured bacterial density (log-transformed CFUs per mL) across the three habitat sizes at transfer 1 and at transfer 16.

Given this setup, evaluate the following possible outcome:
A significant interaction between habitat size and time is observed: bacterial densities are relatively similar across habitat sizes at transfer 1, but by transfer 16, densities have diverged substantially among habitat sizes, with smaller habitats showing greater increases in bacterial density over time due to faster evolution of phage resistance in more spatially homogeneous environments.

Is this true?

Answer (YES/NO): NO